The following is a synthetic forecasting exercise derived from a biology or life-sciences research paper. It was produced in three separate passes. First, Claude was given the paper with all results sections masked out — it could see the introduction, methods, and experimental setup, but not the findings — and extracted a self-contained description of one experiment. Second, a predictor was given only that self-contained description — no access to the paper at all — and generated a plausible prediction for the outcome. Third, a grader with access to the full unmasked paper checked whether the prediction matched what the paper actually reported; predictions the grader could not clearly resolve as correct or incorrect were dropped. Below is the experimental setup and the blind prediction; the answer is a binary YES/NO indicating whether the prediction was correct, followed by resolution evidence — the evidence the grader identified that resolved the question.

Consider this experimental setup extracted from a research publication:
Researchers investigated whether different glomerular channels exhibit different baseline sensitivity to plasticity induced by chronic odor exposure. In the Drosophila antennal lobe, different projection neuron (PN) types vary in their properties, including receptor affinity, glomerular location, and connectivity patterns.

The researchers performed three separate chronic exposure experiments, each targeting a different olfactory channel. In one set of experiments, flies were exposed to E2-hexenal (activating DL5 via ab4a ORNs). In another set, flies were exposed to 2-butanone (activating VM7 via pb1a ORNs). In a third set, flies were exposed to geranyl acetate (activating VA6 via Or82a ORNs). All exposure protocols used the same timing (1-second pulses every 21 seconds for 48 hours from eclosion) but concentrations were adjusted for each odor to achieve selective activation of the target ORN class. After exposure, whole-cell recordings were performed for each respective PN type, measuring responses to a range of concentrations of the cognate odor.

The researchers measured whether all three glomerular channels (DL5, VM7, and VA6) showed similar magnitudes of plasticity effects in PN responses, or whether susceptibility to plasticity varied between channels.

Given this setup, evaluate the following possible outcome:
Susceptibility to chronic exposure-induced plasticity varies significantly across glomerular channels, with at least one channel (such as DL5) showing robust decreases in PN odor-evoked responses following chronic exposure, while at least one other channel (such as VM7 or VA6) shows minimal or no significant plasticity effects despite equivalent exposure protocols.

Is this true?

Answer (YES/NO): NO